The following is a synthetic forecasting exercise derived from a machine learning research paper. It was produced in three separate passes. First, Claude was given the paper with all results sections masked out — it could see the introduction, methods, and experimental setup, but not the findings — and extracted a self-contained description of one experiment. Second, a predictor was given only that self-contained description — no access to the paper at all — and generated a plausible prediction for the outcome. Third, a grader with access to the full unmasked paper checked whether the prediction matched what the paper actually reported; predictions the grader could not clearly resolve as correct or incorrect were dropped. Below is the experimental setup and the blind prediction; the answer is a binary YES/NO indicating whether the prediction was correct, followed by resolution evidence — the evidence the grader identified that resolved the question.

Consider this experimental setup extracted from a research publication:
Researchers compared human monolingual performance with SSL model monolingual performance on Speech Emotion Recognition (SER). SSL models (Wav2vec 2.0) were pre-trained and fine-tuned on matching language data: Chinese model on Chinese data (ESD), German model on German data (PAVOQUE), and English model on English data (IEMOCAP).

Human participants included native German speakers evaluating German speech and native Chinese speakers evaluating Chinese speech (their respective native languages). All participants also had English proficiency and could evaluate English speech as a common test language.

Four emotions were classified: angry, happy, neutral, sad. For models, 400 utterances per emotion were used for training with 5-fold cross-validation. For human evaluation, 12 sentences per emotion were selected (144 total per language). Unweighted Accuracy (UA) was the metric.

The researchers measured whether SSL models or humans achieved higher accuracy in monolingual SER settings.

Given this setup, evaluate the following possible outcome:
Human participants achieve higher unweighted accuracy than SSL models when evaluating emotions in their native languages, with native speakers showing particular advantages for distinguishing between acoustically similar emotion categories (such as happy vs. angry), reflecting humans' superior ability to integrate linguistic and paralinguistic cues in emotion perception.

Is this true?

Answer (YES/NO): NO